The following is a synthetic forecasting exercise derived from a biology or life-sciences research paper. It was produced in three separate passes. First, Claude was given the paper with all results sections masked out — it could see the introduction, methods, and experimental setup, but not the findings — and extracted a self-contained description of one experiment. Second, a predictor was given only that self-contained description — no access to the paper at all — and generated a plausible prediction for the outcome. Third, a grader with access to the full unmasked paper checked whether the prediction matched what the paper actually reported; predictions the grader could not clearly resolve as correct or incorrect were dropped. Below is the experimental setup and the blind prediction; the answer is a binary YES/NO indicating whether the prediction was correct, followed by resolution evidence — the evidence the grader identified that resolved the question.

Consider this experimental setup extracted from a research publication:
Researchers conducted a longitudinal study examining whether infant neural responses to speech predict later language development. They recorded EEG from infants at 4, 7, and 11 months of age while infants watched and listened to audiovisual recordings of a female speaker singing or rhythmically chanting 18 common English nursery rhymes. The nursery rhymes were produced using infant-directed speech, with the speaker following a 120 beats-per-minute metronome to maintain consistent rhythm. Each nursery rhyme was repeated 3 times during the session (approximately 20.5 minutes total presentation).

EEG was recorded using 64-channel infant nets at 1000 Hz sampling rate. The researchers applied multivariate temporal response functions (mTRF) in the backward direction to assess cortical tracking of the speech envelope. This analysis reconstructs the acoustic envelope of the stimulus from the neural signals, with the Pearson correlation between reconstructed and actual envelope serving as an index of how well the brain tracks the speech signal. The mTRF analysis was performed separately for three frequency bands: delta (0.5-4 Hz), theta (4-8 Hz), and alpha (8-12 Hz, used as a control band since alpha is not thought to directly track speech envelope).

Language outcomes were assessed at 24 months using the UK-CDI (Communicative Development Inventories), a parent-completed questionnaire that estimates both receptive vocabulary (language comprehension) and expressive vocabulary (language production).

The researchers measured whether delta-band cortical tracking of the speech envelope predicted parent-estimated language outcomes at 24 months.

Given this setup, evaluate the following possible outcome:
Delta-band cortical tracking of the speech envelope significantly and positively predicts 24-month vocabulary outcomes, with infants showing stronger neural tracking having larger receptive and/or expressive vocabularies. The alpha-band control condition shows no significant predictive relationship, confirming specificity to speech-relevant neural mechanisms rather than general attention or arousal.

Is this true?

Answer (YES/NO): NO